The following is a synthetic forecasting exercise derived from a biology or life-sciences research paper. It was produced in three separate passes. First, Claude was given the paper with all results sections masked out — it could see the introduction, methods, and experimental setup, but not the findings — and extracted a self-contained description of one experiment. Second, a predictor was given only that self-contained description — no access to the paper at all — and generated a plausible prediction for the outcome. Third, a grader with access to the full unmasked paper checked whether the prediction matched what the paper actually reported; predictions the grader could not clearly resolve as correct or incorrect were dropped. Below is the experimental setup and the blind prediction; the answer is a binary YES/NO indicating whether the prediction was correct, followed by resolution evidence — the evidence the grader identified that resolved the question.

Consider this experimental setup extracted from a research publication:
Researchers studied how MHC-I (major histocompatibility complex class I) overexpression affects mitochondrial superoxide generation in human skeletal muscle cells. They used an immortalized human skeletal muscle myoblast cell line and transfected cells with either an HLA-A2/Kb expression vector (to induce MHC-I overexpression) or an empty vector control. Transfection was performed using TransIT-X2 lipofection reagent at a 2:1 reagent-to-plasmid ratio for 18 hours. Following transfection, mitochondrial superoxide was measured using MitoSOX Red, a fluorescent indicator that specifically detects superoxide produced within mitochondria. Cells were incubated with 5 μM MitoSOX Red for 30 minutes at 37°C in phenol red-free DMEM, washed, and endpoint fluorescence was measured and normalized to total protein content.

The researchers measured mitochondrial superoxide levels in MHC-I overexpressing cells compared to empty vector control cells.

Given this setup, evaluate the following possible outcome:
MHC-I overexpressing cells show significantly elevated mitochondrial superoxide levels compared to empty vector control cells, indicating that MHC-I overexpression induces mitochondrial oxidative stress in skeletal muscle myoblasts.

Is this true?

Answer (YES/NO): NO